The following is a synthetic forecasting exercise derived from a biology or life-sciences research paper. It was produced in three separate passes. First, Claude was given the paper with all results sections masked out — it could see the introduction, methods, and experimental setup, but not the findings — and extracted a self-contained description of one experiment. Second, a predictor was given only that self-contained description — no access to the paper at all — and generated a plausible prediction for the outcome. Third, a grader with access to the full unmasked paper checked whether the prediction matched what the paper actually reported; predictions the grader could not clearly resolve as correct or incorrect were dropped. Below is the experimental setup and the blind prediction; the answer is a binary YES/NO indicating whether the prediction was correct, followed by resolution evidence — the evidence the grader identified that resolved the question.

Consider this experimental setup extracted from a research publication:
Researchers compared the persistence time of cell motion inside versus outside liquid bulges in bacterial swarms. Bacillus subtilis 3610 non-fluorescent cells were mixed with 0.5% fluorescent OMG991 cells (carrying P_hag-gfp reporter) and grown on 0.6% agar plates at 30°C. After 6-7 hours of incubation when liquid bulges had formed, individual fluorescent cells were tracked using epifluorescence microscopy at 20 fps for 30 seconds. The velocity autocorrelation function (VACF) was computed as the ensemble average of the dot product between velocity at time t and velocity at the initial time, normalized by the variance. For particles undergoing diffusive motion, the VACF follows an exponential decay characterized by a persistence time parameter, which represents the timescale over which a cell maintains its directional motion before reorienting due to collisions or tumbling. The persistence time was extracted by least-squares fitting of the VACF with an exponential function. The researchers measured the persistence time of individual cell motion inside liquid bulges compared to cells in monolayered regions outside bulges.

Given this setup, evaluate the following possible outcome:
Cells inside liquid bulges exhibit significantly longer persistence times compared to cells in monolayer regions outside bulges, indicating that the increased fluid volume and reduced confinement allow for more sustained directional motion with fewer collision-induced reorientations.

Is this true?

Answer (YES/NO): NO